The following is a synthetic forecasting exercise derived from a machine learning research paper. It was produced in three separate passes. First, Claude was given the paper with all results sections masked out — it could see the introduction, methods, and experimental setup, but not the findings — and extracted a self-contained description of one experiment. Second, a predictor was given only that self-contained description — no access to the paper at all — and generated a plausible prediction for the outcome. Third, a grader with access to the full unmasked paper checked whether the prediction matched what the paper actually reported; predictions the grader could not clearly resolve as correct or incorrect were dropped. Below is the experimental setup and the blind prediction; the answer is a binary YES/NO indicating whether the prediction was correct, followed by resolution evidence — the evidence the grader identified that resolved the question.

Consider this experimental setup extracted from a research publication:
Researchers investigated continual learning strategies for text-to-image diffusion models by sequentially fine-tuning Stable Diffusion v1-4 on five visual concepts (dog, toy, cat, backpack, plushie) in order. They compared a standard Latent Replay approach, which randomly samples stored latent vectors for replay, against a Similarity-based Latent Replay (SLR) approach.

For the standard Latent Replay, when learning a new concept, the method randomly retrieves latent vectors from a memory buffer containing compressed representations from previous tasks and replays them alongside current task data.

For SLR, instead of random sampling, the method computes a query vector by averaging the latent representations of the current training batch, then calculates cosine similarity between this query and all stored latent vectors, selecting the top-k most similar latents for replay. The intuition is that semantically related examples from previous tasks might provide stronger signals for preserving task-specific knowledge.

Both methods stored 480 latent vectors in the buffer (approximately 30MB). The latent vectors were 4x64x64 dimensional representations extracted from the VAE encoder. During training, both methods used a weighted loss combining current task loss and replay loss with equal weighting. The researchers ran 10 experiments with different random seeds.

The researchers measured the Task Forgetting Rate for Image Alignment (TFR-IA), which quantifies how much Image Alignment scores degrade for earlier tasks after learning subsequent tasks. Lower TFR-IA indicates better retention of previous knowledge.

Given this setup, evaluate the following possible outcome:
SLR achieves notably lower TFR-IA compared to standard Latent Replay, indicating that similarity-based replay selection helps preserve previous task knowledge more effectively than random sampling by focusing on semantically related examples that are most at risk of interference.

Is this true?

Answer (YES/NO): NO